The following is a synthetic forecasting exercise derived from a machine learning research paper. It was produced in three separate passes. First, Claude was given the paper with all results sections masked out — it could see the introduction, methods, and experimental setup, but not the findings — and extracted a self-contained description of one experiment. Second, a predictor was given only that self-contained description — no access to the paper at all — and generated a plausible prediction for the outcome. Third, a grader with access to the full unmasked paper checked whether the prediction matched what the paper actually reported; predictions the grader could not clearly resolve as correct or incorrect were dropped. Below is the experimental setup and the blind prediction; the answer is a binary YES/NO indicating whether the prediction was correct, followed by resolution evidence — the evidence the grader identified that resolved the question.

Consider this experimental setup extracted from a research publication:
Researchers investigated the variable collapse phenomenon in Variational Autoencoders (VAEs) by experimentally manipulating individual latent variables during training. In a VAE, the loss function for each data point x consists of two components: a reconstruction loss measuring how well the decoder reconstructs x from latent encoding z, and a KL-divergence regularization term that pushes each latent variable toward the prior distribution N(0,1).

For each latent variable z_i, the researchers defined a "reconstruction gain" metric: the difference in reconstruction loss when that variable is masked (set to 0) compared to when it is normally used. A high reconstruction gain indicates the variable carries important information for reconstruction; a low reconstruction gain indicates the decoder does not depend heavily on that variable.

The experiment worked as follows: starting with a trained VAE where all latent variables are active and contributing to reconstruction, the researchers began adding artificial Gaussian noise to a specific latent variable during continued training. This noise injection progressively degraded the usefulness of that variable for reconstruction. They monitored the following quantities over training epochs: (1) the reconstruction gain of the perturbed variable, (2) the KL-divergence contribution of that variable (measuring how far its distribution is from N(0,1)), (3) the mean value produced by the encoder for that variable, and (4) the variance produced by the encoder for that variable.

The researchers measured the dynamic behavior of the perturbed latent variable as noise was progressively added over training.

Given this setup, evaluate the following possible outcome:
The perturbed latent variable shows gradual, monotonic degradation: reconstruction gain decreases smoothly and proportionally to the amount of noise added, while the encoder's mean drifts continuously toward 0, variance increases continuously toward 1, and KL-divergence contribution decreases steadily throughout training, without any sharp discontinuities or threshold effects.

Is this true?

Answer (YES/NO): NO